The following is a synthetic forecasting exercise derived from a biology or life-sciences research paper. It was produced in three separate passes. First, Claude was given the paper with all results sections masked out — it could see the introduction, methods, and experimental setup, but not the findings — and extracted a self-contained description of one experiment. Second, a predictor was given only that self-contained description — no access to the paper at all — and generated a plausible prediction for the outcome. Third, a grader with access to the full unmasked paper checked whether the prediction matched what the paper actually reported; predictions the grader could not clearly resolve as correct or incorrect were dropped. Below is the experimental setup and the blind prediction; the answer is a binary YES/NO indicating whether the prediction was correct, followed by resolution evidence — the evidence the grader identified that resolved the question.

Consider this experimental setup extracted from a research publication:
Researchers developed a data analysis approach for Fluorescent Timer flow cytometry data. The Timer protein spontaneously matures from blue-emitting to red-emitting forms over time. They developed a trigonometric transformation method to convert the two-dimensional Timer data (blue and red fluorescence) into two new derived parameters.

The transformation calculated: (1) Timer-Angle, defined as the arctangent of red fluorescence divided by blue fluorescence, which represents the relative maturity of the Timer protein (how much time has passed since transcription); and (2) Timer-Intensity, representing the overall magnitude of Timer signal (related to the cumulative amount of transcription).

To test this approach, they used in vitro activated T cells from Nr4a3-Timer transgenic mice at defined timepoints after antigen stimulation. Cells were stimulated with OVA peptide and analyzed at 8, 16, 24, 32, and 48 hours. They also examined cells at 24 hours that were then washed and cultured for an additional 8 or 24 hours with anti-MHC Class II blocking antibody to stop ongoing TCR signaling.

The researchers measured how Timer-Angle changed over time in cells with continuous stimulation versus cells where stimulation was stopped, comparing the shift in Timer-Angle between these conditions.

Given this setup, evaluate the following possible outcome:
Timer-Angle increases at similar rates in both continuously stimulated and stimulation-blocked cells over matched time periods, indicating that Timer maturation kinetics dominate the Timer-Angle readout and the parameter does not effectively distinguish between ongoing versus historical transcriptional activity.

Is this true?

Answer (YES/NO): NO